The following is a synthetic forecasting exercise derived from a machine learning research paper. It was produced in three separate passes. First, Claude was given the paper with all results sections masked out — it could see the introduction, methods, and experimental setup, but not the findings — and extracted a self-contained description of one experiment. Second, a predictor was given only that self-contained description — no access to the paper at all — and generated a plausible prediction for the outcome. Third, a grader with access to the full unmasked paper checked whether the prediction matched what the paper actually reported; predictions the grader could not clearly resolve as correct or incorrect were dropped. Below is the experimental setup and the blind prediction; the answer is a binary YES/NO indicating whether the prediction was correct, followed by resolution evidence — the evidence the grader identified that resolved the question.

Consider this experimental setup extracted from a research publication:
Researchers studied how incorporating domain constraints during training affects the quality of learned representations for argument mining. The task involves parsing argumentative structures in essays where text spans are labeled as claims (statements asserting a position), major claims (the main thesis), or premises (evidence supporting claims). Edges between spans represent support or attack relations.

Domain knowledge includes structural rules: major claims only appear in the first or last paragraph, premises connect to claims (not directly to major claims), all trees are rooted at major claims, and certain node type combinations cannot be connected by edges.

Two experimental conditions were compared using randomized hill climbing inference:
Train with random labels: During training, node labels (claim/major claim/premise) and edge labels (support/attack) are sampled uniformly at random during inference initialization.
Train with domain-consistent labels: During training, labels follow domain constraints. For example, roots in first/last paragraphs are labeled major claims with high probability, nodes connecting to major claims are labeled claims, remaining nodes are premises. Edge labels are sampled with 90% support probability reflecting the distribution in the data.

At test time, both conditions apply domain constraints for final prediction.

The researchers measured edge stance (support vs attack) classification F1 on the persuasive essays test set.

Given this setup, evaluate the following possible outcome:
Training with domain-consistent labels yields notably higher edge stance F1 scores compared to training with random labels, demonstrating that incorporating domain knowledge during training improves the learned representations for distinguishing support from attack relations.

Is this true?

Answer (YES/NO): NO